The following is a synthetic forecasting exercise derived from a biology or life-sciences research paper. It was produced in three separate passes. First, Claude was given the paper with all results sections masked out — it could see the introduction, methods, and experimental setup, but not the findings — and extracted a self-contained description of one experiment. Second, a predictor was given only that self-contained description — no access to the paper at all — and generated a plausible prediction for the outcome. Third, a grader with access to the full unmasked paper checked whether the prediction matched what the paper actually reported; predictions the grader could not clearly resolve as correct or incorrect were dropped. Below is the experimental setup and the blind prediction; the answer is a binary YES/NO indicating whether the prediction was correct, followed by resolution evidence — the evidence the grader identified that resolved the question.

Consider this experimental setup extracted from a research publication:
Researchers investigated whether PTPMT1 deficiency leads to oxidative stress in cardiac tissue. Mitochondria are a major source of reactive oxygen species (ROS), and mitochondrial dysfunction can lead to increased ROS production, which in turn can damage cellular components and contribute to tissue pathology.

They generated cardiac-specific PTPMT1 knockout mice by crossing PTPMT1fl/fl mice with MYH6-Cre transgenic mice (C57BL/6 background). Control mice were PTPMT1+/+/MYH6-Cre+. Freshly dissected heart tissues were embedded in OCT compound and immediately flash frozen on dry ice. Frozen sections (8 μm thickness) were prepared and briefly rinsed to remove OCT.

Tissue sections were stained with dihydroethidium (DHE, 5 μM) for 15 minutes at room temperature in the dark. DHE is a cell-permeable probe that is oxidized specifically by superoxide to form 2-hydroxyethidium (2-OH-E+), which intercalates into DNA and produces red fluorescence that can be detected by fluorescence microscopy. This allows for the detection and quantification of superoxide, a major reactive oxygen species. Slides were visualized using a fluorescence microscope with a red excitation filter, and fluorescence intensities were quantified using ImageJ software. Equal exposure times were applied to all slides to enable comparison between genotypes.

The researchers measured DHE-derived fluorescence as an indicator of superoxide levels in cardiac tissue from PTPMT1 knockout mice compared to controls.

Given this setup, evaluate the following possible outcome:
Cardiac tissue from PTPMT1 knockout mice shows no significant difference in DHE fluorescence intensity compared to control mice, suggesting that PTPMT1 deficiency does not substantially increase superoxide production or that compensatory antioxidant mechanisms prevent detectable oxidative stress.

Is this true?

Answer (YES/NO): NO